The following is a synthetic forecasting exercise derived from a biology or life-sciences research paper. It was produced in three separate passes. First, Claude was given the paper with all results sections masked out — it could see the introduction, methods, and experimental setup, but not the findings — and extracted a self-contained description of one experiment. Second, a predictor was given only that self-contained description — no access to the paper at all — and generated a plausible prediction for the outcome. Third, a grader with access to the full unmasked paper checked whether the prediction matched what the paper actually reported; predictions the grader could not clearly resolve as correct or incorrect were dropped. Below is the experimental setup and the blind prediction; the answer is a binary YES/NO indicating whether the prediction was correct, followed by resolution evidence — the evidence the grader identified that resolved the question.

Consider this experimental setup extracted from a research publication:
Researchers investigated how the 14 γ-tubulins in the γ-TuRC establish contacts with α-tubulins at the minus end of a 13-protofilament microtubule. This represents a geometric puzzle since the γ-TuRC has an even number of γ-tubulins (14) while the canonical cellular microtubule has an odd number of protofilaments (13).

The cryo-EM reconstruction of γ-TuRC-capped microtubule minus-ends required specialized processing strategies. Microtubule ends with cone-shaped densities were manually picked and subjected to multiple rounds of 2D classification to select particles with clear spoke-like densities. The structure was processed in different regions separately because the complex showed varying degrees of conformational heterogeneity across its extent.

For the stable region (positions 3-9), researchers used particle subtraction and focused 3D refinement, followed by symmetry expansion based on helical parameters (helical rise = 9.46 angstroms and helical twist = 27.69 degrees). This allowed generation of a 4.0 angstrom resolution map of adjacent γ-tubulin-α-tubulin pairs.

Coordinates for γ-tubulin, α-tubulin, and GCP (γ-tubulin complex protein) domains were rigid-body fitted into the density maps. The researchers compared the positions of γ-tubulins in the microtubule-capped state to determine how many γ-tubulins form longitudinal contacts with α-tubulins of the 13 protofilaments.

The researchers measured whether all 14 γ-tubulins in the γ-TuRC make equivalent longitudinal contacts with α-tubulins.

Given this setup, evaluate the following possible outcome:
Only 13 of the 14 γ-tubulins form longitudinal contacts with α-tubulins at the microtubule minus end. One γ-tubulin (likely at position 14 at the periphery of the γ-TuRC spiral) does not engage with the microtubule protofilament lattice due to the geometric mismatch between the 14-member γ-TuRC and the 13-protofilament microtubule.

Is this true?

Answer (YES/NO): NO